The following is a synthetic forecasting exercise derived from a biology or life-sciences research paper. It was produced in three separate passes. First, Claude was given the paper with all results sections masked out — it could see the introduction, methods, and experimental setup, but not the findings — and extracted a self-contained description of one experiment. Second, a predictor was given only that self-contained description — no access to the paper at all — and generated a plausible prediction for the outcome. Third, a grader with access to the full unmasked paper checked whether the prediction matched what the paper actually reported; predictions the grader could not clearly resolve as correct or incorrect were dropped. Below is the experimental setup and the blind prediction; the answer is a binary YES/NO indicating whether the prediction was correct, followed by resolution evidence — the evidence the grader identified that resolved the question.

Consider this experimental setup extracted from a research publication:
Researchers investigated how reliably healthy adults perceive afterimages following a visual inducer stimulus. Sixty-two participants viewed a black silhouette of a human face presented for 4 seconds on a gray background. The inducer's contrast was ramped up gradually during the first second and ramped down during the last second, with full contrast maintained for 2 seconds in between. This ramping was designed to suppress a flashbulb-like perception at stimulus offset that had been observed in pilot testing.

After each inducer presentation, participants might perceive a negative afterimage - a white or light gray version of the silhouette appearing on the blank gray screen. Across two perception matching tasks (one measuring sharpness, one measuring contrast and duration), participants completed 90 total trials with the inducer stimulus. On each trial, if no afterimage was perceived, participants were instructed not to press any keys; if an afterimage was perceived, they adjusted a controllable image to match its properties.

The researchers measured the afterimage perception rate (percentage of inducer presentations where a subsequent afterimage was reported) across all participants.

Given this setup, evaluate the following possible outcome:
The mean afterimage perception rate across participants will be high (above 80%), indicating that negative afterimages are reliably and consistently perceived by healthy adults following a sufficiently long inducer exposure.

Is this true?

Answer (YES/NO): YES